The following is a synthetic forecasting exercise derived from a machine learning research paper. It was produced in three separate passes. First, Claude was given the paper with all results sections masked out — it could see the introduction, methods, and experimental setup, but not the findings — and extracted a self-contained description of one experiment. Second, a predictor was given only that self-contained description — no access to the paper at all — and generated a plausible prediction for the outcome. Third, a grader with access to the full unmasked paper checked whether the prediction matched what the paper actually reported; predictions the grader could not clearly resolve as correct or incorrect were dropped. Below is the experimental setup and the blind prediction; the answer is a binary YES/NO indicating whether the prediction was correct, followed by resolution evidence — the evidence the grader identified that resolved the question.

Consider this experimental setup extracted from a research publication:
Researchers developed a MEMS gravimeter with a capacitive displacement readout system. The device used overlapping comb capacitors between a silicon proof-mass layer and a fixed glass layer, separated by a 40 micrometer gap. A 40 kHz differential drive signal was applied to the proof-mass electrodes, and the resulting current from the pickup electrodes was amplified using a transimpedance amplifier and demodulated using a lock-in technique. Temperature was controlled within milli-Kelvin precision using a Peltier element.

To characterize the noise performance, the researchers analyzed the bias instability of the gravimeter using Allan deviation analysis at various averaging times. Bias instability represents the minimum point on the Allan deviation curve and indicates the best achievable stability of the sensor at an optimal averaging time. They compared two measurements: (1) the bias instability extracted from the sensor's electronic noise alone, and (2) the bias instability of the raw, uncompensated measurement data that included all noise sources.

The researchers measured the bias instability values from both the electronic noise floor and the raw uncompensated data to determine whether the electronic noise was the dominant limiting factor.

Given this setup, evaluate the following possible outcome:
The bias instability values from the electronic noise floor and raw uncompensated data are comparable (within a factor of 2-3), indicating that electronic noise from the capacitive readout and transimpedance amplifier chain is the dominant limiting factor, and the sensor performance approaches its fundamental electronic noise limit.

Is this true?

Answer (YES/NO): NO